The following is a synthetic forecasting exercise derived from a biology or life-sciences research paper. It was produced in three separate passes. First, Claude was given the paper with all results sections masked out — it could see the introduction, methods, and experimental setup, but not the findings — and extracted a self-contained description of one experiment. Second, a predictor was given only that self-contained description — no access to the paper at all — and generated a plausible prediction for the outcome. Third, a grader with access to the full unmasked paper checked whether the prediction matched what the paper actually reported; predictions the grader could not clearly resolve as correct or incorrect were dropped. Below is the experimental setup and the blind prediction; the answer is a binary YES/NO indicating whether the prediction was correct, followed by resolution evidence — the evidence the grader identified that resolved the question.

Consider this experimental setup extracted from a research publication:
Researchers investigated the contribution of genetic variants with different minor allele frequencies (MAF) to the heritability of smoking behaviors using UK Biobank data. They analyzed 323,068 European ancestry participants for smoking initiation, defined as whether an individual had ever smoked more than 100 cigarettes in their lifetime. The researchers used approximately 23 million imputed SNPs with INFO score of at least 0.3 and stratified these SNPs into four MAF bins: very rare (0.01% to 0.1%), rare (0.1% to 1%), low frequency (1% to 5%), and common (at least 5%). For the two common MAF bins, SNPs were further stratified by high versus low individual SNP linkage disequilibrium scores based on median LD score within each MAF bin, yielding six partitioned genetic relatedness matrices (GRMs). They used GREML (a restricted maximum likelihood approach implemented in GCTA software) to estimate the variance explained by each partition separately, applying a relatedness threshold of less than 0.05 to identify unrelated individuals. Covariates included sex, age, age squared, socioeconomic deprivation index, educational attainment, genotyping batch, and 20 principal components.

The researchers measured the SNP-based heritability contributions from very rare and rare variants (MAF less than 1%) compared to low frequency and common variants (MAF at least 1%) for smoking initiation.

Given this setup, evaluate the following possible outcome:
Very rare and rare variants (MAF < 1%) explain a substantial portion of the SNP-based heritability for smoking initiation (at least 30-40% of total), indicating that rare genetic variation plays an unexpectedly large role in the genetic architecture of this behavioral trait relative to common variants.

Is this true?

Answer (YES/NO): NO